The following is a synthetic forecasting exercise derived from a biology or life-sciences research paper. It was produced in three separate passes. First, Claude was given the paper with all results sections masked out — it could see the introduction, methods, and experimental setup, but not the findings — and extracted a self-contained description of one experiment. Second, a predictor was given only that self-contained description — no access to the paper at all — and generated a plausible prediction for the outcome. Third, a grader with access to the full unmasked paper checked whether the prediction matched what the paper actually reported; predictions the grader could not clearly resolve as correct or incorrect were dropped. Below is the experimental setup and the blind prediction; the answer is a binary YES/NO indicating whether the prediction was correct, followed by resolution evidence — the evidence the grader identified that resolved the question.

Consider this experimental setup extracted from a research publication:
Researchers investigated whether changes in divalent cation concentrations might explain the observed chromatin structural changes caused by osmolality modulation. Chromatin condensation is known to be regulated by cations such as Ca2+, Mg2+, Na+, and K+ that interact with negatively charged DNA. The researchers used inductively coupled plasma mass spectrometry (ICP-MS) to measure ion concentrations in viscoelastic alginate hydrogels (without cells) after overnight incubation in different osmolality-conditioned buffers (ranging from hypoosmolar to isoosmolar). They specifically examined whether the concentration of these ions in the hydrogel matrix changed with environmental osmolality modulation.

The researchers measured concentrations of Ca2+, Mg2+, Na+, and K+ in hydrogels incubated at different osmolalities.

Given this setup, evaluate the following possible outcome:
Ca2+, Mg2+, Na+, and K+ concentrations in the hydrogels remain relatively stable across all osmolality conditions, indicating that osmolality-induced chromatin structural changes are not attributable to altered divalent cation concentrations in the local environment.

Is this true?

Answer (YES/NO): NO